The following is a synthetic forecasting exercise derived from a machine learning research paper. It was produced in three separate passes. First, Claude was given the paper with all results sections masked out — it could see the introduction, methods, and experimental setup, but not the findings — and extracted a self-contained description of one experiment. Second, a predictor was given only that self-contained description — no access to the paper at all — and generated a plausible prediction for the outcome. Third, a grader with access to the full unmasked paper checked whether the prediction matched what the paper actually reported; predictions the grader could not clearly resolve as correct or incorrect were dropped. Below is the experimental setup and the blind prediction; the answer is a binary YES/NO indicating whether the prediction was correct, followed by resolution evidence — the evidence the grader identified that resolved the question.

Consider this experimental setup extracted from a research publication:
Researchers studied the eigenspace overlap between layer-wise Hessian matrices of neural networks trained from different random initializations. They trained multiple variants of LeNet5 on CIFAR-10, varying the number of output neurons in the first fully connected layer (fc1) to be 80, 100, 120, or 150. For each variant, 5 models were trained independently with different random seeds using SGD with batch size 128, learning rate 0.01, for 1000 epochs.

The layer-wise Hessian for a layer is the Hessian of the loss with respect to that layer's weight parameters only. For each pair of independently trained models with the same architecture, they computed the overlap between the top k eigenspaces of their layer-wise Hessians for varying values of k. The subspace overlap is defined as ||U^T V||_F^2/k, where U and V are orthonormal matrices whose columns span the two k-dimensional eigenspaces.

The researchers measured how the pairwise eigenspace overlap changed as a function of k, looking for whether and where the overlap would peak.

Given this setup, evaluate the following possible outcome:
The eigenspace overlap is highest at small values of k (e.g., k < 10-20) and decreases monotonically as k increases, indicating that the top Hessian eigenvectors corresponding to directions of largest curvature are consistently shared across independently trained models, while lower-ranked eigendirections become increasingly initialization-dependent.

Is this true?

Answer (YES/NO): NO